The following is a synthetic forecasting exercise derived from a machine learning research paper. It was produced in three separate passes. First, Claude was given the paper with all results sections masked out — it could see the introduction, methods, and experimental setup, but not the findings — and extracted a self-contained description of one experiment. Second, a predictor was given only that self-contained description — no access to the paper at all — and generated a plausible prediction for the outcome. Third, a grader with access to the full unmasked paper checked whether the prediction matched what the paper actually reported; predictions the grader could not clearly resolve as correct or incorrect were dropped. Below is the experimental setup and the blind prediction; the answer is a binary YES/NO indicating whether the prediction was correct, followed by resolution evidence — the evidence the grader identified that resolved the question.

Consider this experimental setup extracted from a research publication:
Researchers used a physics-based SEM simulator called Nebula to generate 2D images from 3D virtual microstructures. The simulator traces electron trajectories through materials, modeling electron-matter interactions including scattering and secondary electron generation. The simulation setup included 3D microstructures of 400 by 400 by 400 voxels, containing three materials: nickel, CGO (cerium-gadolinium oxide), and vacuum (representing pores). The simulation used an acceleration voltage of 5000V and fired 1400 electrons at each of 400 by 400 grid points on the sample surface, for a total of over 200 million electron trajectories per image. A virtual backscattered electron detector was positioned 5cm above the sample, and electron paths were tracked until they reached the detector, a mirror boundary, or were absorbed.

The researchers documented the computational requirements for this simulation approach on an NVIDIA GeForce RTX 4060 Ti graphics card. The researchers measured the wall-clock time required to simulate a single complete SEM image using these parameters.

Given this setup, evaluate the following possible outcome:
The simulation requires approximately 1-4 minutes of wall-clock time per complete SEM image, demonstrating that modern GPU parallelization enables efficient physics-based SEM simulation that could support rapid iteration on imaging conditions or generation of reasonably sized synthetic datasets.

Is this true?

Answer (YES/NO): NO